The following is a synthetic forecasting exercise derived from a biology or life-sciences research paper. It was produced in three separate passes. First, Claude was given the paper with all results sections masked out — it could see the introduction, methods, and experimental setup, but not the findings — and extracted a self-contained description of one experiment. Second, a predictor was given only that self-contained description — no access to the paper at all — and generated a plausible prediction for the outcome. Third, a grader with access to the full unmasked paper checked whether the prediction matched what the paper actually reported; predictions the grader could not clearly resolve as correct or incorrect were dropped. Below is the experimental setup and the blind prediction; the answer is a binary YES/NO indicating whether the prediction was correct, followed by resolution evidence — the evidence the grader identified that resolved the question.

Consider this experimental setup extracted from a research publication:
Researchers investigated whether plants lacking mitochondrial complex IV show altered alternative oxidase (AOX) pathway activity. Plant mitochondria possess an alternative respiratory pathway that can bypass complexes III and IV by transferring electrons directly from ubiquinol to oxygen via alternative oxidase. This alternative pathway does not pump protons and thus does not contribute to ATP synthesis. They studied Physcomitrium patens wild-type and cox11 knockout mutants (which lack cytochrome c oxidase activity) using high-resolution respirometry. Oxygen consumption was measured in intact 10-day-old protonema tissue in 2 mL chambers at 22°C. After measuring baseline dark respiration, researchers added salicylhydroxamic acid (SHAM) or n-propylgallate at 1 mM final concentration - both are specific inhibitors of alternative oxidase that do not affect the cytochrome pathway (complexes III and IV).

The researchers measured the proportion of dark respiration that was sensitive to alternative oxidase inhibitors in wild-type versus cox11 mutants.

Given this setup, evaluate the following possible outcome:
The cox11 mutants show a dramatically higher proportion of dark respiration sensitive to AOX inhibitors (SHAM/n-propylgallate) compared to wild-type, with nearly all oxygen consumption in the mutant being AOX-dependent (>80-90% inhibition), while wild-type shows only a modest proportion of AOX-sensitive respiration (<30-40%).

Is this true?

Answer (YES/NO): YES